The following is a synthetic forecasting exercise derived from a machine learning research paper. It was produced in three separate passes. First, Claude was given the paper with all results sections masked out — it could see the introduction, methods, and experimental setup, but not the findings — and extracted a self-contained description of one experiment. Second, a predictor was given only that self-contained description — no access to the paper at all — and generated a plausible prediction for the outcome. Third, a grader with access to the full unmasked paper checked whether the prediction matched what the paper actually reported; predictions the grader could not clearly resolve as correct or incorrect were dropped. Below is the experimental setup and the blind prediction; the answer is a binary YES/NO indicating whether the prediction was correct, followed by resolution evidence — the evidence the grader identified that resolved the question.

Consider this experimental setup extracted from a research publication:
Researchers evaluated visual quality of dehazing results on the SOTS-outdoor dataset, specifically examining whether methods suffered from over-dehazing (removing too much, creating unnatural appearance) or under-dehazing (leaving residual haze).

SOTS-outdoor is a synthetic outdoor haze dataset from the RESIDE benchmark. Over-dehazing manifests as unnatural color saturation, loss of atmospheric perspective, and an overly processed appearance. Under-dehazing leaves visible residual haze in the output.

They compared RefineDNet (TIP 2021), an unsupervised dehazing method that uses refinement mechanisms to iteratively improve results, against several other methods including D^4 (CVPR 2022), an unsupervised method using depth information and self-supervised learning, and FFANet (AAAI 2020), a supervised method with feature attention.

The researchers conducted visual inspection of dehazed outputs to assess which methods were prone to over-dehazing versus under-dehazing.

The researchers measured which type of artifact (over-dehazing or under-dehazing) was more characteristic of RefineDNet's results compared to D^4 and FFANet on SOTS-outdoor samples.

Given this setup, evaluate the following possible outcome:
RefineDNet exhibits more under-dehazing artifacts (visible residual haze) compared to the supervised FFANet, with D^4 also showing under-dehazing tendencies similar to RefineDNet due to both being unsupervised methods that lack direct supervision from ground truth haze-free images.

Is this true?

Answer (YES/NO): NO